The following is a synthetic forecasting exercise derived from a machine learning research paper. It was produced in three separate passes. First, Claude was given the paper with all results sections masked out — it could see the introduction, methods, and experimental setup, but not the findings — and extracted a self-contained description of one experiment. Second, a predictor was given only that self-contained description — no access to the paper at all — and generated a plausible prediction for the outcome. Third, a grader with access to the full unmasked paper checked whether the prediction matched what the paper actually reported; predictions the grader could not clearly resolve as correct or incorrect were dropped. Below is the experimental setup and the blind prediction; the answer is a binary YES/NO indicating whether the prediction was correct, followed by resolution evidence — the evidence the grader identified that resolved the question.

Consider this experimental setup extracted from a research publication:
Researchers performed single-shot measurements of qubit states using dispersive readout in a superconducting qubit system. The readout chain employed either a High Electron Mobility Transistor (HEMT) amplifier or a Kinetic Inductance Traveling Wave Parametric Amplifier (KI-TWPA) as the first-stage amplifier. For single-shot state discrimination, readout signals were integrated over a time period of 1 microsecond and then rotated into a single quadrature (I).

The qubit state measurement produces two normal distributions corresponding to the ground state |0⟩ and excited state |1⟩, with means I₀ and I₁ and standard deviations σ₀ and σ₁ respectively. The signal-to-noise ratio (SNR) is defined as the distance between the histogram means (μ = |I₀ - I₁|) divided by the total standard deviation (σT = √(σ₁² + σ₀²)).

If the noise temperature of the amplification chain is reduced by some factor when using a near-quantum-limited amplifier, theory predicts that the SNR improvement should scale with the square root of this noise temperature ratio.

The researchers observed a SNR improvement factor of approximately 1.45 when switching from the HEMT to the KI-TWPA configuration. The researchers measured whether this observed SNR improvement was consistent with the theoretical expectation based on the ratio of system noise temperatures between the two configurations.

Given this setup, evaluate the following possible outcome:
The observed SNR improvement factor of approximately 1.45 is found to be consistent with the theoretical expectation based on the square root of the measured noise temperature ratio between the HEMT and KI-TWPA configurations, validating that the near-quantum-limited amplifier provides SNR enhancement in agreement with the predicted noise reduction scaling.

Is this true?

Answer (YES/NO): YES